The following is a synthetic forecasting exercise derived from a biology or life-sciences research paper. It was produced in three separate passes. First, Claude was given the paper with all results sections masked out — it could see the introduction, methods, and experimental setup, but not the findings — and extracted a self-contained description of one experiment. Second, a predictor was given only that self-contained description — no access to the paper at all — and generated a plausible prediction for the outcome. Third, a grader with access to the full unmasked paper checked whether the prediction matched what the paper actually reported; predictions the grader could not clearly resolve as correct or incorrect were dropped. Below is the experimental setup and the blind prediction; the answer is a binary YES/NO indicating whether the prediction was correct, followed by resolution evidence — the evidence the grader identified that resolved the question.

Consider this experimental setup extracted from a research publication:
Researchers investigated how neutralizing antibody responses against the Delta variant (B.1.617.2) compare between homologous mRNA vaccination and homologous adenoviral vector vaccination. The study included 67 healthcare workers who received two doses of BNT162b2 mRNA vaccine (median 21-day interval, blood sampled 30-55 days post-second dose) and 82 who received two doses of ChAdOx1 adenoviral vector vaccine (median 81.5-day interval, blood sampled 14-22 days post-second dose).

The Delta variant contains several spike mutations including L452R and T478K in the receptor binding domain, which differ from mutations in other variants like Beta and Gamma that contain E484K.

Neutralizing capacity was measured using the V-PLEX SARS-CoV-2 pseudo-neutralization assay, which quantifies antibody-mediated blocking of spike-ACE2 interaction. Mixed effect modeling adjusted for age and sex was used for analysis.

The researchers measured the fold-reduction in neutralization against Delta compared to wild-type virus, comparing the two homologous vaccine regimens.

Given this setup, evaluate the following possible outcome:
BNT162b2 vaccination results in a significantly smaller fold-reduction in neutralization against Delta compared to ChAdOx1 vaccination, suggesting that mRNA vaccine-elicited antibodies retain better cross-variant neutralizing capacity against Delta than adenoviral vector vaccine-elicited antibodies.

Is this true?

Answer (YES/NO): NO